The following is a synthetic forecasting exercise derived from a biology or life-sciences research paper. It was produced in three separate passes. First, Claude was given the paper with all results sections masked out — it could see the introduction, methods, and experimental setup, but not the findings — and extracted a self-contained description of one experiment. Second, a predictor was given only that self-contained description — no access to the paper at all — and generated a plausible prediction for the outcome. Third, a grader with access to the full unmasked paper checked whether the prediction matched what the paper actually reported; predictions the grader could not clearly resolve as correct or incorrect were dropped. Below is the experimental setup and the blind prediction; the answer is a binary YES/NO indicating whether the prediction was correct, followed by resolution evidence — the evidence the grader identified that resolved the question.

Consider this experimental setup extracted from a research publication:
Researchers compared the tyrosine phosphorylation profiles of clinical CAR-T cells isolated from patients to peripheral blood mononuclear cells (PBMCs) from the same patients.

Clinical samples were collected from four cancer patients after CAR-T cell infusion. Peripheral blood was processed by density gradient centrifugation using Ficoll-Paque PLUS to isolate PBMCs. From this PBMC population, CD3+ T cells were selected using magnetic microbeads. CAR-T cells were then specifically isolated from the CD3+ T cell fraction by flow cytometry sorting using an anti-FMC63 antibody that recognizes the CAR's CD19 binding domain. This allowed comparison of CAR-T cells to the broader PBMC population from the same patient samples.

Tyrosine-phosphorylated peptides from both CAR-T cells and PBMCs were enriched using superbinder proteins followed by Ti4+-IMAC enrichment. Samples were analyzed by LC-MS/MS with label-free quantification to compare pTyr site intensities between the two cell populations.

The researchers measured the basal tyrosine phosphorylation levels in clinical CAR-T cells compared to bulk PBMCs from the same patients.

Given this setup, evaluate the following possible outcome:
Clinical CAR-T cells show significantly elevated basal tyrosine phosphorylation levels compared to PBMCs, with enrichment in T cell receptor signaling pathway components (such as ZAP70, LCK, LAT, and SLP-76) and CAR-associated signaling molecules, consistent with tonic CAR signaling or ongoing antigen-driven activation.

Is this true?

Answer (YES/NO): YES